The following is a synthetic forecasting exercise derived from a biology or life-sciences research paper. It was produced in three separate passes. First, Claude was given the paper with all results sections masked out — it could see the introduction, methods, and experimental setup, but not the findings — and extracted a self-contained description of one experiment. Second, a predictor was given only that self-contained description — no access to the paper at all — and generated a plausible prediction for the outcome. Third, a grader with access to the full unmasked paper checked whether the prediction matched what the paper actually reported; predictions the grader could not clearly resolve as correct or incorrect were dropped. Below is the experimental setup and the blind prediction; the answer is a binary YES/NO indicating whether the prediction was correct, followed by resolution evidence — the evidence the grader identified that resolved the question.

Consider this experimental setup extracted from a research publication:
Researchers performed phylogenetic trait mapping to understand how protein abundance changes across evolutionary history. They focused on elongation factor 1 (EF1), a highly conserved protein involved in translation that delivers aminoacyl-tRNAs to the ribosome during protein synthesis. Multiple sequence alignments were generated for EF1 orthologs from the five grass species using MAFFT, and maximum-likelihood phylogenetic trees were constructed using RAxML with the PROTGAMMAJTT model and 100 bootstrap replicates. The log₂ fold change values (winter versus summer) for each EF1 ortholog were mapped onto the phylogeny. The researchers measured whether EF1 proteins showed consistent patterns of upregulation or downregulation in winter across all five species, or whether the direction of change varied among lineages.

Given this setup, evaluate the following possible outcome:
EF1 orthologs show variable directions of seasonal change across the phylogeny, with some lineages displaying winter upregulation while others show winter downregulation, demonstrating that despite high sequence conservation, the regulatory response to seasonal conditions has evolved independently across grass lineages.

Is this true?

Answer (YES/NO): NO